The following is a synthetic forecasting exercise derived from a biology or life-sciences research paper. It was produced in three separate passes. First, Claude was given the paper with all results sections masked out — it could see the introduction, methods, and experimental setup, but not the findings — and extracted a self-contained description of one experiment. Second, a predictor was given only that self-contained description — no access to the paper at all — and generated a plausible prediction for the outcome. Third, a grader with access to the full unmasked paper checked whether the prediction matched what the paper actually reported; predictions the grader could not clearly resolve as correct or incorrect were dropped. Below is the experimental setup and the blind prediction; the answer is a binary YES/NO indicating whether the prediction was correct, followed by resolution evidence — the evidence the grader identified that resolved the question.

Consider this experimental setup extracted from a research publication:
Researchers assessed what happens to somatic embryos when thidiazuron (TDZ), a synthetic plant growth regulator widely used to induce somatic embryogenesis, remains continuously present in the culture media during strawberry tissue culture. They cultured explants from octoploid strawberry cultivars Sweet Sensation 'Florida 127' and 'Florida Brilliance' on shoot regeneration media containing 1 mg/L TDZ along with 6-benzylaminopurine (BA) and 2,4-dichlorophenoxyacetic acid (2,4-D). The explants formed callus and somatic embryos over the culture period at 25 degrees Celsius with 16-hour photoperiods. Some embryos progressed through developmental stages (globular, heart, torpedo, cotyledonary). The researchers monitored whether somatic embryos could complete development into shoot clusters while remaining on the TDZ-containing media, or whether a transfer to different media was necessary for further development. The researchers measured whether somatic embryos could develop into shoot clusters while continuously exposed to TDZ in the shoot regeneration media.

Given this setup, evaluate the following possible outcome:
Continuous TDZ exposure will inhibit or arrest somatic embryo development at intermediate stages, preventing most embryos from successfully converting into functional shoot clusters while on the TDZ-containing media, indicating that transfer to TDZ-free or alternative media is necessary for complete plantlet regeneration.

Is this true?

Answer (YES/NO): NO